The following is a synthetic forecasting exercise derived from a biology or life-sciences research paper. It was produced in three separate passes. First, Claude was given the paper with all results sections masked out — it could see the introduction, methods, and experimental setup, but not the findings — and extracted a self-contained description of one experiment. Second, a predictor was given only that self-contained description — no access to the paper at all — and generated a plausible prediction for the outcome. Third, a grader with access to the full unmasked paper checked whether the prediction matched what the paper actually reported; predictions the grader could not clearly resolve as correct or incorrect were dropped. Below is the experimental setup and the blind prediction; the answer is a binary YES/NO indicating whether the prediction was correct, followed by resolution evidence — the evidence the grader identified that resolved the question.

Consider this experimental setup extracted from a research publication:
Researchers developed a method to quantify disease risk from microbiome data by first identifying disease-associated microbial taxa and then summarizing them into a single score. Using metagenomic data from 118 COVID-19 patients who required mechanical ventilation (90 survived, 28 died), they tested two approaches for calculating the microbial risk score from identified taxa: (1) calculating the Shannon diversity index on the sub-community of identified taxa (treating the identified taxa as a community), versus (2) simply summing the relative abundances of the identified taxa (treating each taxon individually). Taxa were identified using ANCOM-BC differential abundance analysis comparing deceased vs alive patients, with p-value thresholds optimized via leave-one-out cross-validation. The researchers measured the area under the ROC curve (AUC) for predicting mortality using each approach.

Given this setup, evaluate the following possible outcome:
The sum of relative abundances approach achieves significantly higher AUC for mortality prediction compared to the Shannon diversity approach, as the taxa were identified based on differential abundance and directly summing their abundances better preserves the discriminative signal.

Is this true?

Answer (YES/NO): NO